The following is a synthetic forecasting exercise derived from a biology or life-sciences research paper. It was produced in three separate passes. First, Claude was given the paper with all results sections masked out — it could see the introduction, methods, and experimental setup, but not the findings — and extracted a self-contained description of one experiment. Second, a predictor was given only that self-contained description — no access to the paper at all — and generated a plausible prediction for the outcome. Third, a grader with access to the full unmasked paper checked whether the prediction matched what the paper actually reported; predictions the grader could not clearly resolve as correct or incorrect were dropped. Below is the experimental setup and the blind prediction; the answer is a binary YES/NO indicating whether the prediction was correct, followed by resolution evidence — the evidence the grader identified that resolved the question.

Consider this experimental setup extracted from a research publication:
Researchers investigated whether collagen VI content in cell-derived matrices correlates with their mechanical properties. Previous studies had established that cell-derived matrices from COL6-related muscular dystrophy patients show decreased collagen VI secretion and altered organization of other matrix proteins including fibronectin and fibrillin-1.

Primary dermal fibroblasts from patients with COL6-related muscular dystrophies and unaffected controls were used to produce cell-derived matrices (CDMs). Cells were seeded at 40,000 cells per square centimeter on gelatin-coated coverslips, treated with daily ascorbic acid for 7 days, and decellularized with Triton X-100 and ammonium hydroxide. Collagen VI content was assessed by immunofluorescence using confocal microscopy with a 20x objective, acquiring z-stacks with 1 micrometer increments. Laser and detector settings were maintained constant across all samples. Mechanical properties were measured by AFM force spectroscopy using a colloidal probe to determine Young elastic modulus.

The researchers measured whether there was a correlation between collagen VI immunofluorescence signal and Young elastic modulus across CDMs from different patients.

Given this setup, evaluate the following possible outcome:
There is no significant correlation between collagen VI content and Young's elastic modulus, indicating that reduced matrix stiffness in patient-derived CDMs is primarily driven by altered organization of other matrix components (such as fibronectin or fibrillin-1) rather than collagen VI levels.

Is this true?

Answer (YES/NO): NO